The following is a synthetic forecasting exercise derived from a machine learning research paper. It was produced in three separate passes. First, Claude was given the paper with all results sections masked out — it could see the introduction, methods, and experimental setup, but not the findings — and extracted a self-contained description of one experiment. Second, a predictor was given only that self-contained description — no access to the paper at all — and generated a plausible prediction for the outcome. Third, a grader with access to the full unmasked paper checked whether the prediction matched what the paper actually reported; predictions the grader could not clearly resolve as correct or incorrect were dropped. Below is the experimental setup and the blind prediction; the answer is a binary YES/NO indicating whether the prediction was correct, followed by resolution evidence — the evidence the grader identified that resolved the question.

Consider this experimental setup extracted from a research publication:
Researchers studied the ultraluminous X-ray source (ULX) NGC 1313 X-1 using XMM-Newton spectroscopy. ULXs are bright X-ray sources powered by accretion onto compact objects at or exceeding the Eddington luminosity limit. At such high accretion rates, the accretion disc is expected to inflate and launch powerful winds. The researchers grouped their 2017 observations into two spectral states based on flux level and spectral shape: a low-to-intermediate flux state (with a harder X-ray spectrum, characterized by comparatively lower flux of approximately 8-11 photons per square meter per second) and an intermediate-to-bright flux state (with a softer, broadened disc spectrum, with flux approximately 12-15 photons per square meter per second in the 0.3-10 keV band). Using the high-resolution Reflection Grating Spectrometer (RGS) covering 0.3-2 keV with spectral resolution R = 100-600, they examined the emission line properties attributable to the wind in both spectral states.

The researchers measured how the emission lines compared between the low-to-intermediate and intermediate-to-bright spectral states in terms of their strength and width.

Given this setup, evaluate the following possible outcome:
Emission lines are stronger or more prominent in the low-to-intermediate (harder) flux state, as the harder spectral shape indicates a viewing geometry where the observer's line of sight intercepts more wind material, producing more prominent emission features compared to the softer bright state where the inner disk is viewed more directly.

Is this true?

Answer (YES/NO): NO